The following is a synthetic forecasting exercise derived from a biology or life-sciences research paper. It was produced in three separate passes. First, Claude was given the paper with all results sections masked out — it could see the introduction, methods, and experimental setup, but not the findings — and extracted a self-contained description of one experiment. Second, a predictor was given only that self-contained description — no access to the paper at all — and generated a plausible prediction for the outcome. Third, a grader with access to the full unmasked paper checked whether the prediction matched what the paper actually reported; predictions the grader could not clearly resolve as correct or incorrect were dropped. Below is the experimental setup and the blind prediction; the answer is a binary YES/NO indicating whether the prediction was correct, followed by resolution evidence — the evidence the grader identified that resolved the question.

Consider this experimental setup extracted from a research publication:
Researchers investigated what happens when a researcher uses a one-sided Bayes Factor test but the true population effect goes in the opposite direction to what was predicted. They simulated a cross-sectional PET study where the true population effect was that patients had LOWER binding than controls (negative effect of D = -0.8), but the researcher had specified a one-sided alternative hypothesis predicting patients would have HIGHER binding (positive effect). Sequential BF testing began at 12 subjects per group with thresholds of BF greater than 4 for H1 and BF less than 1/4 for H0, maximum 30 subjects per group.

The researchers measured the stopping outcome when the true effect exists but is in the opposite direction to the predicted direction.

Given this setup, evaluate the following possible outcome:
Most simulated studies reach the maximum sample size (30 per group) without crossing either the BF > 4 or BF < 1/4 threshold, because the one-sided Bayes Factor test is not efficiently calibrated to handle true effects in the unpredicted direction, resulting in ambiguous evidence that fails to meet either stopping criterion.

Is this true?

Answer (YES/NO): NO